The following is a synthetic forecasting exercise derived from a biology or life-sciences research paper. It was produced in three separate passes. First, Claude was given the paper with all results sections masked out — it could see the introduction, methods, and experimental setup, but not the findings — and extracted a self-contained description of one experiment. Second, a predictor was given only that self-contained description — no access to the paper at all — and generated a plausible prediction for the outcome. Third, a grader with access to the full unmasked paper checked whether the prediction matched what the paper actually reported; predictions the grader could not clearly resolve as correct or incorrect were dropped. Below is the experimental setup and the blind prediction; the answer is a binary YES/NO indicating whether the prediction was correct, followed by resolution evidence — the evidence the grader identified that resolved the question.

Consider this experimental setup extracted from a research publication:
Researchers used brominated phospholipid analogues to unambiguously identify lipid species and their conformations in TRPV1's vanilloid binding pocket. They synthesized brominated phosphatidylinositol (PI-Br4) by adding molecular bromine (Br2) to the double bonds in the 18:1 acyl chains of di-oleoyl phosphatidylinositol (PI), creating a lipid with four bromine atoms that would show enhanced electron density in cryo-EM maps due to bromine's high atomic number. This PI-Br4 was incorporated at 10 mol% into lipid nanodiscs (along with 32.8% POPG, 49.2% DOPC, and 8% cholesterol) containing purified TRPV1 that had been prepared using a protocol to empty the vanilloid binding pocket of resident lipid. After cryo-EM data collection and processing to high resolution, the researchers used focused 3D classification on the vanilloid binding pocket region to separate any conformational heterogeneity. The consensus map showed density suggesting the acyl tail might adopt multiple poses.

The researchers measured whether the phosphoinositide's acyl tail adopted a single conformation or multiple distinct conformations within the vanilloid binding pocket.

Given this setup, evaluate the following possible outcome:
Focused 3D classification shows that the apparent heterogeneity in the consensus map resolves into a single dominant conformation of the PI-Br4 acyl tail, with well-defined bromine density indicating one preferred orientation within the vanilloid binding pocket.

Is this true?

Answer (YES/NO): NO